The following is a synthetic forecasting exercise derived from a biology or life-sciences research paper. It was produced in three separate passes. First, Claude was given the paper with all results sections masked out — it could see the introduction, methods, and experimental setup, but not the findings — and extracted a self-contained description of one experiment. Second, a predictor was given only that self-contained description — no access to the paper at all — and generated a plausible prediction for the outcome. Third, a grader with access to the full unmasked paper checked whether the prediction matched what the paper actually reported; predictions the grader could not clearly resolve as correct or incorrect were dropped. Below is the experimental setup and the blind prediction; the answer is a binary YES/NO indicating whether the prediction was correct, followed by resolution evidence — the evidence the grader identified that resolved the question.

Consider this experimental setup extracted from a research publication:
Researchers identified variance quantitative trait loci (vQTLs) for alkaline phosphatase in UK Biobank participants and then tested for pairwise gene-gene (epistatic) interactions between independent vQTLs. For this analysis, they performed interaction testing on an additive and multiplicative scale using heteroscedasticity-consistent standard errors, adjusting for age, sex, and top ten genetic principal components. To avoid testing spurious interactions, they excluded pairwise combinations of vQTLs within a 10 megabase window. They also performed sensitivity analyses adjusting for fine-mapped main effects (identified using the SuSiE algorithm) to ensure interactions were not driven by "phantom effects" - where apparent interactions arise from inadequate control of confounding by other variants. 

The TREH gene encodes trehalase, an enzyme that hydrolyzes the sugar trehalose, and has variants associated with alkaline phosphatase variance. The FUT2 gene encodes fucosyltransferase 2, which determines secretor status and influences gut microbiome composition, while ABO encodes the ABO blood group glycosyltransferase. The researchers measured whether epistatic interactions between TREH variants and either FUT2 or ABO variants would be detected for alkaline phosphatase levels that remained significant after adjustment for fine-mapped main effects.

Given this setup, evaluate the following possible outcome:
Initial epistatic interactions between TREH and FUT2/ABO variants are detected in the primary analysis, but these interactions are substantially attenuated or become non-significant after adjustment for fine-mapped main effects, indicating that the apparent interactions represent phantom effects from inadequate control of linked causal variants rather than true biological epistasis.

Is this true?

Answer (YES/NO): NO